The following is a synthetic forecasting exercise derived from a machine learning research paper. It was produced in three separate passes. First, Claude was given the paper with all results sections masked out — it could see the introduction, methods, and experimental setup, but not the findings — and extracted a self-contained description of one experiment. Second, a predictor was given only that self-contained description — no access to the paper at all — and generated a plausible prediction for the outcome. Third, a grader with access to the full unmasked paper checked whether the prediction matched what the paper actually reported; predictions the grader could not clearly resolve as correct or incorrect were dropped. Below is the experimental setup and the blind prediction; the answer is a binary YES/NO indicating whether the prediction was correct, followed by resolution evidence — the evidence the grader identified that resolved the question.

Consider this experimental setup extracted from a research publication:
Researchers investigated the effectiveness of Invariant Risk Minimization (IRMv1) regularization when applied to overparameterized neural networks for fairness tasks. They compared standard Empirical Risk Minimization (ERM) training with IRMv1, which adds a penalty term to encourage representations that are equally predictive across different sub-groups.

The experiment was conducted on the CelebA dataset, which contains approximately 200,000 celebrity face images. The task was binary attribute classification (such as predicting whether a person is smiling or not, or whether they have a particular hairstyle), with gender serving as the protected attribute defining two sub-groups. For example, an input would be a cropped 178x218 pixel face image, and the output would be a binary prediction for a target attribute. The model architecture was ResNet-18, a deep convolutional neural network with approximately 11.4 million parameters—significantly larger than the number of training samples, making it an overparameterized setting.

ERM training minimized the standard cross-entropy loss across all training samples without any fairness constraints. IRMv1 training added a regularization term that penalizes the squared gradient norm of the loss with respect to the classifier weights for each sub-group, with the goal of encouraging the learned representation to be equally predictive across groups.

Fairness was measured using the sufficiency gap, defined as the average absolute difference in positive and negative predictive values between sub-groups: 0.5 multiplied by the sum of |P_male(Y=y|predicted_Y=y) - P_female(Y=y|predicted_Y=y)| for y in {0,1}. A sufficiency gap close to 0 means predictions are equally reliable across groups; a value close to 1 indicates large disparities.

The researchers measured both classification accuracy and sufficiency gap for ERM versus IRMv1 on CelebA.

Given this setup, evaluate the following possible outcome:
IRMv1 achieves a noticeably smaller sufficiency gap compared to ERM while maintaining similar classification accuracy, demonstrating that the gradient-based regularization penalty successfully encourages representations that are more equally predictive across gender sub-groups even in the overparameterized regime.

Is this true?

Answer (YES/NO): YES